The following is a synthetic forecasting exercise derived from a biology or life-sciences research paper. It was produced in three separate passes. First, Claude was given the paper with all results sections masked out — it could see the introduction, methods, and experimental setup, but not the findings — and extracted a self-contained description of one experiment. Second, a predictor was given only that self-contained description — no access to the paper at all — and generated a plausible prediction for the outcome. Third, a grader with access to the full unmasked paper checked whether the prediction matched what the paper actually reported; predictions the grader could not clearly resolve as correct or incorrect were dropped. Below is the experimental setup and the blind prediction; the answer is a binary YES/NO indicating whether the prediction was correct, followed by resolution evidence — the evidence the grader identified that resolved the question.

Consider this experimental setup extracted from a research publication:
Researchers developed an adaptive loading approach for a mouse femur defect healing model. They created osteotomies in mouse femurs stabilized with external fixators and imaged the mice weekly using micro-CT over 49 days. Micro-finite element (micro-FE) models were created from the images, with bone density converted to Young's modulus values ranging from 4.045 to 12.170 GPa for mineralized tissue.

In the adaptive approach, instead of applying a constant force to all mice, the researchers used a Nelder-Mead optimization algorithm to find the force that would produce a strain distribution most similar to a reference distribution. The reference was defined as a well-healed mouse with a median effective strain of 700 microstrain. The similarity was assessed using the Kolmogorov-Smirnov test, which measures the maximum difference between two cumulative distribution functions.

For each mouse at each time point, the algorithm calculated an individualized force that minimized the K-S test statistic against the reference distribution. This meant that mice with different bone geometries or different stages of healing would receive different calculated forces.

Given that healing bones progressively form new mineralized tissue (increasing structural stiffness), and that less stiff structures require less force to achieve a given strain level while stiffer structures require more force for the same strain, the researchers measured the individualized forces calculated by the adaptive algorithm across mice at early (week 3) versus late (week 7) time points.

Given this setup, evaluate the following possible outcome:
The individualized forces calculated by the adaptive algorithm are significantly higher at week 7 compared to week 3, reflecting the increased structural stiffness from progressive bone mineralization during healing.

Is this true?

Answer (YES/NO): NO